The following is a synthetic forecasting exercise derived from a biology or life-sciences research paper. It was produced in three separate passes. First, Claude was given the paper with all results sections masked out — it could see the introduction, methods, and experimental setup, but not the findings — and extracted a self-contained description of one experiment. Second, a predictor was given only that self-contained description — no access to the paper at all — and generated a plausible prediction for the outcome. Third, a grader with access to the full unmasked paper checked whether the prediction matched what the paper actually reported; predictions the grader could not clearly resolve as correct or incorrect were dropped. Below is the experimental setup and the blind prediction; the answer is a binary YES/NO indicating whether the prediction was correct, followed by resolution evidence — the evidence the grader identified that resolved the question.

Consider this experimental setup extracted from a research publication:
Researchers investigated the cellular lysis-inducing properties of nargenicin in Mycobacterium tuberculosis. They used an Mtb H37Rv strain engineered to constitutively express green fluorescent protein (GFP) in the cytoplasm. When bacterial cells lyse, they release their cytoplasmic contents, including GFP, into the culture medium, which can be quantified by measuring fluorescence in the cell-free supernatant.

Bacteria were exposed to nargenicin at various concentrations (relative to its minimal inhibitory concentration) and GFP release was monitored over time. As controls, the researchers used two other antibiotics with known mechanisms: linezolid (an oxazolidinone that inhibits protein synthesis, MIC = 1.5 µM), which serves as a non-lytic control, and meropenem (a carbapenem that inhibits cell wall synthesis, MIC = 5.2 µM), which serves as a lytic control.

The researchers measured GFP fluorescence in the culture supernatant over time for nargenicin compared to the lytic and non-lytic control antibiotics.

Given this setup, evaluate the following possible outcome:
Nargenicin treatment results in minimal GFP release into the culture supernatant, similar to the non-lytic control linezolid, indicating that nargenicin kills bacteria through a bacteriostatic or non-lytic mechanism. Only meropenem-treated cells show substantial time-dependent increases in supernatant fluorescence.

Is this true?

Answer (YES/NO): NO